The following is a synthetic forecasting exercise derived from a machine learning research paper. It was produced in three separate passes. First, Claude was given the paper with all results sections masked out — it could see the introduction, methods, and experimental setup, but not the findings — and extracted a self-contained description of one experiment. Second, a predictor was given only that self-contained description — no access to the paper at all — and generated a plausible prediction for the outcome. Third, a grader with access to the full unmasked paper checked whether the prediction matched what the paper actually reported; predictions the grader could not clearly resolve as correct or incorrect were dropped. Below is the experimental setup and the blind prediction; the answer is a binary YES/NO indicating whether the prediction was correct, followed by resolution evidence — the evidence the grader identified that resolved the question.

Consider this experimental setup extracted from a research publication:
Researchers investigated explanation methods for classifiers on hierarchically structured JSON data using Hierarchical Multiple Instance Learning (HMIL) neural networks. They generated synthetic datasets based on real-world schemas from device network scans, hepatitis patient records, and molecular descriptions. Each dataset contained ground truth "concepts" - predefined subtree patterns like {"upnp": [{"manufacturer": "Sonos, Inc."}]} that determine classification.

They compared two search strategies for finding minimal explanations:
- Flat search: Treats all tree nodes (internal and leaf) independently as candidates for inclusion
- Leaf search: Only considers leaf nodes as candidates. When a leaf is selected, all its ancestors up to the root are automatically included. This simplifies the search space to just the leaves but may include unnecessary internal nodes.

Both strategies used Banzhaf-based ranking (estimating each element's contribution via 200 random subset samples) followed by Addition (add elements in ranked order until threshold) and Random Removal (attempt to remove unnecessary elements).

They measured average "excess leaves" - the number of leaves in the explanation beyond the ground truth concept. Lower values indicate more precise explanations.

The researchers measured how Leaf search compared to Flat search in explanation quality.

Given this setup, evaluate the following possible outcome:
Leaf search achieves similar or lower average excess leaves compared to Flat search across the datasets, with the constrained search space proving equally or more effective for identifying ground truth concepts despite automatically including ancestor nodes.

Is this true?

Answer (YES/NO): NO